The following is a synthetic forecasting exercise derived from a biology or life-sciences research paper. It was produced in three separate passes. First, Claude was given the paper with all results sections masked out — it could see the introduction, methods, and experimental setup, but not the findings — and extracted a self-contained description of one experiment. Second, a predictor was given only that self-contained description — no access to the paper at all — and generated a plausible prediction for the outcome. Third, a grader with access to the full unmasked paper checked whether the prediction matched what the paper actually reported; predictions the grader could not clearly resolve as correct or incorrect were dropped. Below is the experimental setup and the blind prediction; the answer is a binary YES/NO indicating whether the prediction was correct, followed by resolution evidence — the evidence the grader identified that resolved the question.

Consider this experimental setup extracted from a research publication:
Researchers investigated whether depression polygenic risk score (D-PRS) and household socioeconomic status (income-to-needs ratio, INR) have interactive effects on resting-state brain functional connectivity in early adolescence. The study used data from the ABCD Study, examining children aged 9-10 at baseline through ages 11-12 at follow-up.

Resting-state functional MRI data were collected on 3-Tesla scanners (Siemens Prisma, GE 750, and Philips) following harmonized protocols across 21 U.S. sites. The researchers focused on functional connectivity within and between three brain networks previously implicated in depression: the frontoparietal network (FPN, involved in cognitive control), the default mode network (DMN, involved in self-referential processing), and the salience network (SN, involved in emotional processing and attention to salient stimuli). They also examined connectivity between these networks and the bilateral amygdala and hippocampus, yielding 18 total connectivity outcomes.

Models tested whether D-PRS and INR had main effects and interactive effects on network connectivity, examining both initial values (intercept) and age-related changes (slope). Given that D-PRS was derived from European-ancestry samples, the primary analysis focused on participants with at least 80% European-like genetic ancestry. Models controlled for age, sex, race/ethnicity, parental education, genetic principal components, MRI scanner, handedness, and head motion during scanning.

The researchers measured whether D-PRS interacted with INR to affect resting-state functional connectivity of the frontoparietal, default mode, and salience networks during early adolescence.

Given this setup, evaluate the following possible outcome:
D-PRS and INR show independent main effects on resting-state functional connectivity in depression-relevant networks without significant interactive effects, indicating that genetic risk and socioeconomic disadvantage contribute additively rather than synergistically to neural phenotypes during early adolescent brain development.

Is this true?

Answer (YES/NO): NO